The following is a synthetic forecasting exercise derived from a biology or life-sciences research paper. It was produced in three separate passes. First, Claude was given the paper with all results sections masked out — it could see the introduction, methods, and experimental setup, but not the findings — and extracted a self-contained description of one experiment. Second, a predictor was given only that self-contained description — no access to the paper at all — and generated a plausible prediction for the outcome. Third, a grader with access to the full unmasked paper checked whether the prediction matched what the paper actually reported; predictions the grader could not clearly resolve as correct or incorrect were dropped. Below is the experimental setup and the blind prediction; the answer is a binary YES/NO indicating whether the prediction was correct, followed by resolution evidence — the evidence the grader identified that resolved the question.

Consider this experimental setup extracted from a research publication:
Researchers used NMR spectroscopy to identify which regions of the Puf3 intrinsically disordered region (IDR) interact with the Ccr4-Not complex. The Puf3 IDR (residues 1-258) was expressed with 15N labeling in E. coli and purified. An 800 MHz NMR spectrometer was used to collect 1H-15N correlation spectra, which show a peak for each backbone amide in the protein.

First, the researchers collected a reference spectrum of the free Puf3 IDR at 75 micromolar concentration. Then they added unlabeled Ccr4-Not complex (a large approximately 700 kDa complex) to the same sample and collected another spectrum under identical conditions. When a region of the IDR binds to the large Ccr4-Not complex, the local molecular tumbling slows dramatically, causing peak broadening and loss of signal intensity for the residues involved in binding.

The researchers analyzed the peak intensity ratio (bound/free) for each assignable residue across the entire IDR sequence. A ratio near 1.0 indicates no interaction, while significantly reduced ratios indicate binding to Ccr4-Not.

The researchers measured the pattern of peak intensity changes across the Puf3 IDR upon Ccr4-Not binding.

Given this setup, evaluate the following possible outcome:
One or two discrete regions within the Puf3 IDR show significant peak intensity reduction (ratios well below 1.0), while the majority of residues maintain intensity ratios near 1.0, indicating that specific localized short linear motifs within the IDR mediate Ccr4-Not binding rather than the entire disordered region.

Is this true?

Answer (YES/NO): NO